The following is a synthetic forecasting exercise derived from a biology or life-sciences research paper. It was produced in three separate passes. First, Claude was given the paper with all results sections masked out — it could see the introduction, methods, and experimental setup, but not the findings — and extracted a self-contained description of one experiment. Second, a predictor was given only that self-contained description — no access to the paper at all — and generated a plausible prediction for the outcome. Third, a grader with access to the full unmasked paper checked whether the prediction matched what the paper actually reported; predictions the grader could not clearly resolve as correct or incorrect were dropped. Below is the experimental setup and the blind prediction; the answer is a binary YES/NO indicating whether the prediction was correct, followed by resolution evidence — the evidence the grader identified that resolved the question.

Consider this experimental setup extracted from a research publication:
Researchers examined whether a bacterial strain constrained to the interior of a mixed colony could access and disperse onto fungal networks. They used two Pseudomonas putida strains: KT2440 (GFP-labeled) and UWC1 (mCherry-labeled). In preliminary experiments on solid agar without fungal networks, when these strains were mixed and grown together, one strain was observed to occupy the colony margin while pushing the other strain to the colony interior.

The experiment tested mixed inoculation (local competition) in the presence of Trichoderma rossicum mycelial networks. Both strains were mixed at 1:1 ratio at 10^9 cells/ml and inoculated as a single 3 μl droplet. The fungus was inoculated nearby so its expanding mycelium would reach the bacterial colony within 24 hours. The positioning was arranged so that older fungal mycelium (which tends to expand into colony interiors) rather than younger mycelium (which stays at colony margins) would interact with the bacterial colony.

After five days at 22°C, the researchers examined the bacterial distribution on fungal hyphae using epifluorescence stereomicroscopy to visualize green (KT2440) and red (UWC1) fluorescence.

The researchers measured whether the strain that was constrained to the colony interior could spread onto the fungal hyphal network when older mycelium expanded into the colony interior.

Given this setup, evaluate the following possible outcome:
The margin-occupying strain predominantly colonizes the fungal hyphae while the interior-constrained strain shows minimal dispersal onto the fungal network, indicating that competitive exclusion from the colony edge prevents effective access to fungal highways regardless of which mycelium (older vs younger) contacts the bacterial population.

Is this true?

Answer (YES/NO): YES